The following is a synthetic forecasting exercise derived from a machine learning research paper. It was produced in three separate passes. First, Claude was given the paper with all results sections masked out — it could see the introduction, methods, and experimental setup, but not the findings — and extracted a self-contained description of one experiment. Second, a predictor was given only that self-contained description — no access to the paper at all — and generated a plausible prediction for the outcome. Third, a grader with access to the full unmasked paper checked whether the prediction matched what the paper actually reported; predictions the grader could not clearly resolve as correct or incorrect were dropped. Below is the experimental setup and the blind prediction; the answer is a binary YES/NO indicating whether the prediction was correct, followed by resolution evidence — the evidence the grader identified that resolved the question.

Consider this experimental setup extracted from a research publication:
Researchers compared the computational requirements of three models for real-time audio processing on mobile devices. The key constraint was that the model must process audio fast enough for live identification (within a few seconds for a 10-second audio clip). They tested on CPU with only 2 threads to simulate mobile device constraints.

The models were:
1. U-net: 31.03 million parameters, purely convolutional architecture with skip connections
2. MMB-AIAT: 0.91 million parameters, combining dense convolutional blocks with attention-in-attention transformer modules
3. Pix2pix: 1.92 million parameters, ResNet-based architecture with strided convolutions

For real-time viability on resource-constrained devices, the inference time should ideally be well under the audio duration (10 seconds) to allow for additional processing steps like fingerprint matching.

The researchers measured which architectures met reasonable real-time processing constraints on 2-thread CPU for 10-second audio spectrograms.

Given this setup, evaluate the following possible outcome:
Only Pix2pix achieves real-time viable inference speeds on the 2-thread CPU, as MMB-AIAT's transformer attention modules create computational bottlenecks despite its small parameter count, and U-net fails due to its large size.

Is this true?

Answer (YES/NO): NO